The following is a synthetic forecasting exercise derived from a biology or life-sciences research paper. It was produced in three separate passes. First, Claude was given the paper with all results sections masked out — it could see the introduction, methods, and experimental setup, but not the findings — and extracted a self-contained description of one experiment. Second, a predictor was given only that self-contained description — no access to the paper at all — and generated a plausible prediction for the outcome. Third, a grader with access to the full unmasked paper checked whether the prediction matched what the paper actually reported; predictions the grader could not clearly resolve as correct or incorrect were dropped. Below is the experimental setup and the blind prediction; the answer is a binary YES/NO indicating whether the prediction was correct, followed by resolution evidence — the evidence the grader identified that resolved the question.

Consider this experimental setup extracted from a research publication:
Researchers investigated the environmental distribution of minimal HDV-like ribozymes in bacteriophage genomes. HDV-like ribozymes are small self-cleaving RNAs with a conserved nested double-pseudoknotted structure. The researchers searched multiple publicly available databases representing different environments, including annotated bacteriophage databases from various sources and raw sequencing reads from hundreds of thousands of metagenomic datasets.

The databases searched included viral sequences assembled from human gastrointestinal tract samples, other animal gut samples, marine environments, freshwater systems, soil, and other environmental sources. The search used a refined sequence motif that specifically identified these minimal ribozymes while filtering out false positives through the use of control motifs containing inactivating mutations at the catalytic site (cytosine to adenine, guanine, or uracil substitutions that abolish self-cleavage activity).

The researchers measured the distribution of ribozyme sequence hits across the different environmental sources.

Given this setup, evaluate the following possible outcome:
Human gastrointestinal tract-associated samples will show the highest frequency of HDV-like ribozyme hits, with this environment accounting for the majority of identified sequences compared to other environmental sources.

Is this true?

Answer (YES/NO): YES